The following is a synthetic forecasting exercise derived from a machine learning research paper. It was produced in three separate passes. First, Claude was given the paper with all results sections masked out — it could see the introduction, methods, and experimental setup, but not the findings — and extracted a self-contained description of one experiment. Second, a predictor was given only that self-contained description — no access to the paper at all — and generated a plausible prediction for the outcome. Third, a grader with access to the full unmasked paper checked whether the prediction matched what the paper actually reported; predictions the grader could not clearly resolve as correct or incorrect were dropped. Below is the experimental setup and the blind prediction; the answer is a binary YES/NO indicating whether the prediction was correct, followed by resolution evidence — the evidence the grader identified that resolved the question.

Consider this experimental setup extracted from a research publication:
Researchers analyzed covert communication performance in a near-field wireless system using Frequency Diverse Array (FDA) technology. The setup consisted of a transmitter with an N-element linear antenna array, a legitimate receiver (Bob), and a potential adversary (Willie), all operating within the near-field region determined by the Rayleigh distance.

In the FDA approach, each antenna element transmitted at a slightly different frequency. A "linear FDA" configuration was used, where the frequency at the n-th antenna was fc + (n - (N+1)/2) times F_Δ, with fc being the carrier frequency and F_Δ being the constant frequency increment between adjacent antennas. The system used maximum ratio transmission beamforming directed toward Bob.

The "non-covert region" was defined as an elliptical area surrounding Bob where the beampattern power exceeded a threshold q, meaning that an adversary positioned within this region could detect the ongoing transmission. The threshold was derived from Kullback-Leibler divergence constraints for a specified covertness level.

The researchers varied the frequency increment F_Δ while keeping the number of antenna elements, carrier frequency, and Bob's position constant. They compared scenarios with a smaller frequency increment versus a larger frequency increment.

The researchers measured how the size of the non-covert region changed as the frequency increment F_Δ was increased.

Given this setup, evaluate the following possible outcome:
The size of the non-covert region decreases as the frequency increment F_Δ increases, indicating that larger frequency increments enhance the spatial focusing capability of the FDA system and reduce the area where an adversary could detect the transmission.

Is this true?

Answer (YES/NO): YES